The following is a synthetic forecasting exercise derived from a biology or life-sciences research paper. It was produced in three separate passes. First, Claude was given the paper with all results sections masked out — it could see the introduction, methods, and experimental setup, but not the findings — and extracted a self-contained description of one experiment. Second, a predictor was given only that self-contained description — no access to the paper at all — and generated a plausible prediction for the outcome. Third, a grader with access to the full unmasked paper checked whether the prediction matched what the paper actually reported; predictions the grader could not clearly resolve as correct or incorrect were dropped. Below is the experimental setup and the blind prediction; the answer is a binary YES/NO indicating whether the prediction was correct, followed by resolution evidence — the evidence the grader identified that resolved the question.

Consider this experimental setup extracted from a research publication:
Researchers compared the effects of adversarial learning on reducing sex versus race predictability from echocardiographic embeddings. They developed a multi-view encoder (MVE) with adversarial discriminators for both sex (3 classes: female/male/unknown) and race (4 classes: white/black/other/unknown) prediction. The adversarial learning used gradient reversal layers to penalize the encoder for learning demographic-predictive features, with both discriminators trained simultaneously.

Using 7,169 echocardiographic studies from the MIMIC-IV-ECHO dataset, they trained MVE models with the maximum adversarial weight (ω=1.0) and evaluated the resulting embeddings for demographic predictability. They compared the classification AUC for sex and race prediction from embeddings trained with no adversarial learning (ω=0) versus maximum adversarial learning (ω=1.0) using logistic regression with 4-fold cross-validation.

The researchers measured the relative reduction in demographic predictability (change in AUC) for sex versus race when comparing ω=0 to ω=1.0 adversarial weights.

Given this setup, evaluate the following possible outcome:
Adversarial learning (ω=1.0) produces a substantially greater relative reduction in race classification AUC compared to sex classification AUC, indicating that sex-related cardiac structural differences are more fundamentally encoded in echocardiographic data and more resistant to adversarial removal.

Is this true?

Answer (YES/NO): NO